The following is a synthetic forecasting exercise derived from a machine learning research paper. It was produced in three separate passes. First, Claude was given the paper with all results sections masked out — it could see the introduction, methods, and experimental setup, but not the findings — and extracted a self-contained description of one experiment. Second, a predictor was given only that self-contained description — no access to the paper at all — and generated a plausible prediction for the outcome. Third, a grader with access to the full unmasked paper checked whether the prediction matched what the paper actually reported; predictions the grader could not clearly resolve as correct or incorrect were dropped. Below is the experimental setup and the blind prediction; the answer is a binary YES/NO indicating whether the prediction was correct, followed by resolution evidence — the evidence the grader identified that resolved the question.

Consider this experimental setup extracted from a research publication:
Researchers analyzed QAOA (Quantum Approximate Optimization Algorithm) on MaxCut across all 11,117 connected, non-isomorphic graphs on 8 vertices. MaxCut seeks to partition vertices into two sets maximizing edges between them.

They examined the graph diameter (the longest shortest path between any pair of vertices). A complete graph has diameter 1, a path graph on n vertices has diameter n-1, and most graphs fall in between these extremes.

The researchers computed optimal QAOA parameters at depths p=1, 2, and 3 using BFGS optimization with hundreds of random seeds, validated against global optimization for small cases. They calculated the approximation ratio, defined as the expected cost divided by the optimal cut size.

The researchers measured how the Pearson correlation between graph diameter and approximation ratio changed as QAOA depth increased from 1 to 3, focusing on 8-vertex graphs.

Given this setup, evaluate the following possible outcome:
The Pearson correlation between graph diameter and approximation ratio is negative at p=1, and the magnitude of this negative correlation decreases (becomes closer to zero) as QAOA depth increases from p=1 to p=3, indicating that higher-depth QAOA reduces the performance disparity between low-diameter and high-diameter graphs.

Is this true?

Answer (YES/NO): YES